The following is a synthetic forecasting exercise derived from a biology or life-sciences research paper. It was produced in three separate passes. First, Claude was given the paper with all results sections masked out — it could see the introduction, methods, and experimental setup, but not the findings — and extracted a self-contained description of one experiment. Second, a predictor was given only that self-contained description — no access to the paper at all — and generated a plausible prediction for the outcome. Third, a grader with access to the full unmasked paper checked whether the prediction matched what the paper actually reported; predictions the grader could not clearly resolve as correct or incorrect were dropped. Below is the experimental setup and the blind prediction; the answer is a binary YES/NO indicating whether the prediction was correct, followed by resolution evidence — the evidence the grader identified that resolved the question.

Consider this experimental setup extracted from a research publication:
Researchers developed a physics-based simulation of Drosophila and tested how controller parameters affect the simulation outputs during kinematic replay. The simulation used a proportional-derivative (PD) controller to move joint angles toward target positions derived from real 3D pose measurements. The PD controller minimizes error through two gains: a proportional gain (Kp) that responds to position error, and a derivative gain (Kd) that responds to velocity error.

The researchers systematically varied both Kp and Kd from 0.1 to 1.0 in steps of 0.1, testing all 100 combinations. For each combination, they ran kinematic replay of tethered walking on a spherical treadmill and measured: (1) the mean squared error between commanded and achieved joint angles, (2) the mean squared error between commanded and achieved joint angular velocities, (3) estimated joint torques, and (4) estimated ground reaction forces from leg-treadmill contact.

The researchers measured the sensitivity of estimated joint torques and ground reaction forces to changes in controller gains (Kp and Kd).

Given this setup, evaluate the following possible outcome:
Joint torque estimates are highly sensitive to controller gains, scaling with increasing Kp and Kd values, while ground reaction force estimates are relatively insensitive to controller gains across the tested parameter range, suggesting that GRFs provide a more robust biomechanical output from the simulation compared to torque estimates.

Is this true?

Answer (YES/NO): NO